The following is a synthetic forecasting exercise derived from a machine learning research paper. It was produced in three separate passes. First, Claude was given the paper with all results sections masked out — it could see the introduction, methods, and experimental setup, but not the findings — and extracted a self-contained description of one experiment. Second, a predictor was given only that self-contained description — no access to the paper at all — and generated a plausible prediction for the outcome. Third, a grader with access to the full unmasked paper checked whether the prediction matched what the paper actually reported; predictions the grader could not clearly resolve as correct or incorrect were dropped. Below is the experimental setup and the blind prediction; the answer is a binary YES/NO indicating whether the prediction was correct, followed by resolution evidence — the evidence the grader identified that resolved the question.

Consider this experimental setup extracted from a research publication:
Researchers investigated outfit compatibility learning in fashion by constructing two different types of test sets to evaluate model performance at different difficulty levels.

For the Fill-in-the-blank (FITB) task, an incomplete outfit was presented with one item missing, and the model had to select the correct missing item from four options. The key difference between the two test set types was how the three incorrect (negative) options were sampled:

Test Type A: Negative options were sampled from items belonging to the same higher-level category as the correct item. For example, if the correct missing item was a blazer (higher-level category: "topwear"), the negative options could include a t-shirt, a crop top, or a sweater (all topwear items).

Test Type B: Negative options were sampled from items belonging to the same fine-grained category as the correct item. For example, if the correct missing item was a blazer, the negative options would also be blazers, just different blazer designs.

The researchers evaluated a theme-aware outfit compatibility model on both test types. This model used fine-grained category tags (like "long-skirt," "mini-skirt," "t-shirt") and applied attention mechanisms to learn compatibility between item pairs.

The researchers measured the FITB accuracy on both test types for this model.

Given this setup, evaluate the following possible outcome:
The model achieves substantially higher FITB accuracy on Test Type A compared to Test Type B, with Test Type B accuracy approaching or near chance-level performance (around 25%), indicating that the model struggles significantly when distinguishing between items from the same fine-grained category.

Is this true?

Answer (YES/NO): NO